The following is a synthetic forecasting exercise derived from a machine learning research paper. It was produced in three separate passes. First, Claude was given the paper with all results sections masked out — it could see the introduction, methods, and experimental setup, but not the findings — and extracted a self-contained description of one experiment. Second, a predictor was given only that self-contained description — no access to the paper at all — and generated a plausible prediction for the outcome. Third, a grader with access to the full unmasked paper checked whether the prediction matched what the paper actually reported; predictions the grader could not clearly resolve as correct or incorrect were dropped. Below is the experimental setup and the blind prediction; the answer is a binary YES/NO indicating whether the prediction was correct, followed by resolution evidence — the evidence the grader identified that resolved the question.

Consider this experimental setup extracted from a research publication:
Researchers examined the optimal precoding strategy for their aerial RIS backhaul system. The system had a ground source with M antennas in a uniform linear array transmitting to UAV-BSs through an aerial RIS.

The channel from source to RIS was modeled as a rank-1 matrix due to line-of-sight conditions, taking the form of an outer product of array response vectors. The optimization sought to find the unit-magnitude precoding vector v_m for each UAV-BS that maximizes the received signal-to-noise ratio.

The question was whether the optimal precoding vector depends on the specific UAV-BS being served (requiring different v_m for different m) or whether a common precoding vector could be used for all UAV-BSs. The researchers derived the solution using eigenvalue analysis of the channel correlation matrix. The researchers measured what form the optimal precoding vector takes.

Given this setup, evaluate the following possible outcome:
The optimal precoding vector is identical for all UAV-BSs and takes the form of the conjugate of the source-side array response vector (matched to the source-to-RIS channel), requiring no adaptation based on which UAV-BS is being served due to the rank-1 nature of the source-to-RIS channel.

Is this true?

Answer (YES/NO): NO